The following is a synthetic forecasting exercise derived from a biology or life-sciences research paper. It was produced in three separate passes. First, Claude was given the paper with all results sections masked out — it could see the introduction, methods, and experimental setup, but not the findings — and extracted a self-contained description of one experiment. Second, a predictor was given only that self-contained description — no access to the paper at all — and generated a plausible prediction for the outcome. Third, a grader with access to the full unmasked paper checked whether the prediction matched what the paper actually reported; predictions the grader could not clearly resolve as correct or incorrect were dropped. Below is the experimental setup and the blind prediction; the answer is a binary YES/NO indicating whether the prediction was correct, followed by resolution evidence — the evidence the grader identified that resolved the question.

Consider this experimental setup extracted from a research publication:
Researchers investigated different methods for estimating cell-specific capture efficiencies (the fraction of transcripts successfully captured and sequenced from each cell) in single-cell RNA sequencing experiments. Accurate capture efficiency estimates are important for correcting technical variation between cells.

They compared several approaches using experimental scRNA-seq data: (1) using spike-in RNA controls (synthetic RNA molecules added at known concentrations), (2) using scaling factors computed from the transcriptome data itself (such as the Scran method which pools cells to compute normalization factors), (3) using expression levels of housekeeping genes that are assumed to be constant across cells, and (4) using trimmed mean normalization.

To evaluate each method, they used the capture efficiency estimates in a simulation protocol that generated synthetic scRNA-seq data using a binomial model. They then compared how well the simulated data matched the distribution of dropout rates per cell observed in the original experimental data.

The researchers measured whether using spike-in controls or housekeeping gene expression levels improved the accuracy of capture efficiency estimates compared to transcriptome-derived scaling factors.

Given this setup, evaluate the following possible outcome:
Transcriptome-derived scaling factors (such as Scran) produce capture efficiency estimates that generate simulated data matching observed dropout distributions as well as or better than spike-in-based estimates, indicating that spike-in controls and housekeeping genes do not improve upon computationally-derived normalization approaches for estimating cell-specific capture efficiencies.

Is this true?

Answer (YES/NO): YES